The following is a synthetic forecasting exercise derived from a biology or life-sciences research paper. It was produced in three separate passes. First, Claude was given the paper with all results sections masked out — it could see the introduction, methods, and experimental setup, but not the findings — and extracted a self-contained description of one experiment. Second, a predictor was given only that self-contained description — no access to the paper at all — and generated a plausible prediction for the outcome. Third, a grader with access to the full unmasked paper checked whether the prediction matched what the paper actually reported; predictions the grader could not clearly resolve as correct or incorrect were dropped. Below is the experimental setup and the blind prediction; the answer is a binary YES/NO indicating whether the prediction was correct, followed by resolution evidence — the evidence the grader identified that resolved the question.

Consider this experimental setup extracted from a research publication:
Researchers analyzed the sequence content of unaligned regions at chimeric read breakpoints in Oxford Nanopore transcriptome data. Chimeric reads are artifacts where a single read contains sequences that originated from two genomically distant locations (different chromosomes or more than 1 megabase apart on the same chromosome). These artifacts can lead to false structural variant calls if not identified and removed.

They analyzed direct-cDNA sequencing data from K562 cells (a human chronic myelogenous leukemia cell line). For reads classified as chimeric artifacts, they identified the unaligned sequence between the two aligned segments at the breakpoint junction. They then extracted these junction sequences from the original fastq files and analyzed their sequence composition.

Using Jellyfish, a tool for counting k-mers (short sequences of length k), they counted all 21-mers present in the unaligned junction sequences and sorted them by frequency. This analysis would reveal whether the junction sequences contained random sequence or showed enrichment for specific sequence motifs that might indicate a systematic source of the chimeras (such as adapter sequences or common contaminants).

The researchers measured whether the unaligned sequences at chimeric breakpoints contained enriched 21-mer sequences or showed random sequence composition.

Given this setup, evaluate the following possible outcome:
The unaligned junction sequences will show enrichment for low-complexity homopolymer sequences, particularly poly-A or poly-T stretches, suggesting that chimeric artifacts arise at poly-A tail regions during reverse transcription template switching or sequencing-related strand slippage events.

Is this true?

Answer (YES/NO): YES